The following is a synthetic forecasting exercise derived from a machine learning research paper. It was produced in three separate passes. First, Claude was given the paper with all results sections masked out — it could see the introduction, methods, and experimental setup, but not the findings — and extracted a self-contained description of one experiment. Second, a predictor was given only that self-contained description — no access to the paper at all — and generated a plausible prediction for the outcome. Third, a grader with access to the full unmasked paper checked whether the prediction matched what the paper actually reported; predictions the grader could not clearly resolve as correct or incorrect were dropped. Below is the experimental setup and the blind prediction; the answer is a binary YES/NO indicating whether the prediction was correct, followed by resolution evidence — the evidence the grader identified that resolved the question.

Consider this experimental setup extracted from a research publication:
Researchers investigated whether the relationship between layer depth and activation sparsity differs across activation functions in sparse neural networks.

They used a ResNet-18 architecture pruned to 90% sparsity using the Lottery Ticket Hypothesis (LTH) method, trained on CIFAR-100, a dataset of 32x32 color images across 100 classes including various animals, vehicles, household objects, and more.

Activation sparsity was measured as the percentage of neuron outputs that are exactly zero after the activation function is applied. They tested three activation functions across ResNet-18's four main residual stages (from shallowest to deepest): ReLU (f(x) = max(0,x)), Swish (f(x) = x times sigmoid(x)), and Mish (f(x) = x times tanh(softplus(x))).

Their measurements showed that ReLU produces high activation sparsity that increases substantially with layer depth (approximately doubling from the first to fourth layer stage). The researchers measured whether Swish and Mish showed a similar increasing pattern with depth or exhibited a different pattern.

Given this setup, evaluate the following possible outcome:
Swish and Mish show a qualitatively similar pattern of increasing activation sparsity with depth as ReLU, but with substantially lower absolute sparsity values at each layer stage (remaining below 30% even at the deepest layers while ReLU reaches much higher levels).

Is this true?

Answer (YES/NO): NO